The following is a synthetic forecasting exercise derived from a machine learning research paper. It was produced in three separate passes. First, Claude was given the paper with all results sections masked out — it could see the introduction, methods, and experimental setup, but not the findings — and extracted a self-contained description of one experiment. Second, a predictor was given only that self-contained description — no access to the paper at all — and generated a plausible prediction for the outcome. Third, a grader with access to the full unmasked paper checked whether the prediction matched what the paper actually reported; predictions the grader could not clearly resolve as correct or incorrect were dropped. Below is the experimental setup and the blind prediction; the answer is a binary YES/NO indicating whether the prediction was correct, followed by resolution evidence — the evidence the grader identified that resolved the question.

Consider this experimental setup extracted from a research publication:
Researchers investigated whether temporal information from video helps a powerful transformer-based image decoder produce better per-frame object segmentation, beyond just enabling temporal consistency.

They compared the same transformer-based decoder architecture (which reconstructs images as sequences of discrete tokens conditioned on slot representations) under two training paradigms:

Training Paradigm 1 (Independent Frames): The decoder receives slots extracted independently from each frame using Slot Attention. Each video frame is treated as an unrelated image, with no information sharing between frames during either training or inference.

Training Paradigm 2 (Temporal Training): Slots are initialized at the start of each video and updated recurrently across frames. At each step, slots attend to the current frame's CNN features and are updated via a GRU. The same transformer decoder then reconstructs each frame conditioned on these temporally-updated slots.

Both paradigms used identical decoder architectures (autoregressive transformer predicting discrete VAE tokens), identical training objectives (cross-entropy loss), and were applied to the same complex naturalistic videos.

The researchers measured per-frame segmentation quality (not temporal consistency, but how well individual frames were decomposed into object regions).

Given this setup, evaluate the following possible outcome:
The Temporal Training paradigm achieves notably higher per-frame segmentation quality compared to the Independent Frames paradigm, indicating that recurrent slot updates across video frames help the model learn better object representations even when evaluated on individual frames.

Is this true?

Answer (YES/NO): YES